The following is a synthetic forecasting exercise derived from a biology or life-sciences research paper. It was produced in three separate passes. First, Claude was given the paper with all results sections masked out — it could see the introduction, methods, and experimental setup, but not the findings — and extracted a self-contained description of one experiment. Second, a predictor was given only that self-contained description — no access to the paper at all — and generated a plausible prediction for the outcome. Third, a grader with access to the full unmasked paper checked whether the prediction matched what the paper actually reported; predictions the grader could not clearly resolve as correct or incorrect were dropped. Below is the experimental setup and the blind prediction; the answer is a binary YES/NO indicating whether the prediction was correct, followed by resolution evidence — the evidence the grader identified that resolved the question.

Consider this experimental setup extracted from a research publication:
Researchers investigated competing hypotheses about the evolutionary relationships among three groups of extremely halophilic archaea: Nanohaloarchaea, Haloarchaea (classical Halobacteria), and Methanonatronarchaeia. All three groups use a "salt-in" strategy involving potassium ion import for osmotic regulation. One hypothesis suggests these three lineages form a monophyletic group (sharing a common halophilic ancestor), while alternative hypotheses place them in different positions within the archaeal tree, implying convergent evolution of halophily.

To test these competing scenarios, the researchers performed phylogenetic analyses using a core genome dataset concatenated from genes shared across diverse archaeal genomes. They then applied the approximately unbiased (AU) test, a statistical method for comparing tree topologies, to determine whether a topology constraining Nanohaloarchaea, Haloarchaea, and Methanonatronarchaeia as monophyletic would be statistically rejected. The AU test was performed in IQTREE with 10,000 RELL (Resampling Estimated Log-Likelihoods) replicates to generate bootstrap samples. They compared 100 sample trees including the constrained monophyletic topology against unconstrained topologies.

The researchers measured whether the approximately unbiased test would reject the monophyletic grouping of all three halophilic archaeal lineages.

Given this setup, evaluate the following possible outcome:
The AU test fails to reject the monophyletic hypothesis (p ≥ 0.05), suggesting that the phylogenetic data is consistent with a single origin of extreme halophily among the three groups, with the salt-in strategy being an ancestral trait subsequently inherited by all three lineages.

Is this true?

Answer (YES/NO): YES